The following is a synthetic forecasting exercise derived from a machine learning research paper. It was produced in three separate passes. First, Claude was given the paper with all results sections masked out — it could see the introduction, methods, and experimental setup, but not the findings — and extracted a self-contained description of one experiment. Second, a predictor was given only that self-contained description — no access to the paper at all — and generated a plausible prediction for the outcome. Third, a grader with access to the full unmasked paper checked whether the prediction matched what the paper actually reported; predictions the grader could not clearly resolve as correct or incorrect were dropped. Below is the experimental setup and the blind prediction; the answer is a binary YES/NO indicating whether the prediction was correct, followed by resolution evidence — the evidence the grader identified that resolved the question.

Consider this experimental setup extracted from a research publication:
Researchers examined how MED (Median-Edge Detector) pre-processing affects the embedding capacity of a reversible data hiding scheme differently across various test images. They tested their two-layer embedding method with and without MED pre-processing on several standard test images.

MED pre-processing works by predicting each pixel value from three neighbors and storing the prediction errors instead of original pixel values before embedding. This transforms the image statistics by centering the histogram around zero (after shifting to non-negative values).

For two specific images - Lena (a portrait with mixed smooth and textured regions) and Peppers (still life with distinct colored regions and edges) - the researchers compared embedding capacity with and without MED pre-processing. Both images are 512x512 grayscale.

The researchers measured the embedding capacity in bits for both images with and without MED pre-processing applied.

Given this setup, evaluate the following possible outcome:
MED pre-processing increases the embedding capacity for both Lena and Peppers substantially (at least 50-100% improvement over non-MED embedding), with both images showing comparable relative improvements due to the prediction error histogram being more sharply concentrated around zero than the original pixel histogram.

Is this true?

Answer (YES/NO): NO